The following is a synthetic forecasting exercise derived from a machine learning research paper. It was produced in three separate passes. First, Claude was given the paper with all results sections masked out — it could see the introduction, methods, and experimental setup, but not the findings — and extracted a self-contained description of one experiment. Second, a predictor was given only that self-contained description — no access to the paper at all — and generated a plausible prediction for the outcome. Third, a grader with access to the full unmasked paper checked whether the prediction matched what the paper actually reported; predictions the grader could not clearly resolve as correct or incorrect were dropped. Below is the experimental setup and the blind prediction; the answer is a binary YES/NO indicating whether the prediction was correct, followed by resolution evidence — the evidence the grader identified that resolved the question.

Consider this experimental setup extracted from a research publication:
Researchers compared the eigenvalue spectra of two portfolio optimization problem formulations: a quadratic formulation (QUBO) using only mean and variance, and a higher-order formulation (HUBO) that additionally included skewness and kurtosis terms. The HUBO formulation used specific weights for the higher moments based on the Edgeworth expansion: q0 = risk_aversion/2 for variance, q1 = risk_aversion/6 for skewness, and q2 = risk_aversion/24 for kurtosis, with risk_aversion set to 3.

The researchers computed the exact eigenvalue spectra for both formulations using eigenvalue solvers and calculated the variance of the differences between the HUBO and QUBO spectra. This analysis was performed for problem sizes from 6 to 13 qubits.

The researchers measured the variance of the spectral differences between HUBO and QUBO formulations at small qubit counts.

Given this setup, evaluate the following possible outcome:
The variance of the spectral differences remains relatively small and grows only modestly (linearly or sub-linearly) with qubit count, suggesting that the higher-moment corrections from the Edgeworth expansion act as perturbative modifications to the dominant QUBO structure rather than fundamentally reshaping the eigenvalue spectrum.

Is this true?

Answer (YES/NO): NO